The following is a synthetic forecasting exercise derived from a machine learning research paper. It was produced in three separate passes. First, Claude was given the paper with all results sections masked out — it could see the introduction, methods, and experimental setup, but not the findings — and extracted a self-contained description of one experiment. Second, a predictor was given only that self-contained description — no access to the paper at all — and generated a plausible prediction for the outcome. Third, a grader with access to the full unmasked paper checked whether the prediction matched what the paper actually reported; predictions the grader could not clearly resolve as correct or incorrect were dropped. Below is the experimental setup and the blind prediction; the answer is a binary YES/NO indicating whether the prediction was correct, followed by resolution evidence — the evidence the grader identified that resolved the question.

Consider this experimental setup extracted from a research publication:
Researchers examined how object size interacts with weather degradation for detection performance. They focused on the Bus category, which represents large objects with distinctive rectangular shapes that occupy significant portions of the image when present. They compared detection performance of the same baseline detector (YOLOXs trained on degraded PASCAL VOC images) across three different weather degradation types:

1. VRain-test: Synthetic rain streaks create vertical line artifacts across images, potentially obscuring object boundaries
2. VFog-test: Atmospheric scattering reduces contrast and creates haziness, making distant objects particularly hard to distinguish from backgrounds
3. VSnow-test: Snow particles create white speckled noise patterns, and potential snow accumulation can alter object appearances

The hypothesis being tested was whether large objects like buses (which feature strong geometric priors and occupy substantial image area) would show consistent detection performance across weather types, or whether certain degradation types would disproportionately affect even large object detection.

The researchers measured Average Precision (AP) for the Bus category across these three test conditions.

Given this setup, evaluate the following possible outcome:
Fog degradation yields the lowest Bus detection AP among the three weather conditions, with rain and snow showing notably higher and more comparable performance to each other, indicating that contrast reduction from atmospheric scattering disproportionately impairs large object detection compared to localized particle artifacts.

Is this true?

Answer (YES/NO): YES